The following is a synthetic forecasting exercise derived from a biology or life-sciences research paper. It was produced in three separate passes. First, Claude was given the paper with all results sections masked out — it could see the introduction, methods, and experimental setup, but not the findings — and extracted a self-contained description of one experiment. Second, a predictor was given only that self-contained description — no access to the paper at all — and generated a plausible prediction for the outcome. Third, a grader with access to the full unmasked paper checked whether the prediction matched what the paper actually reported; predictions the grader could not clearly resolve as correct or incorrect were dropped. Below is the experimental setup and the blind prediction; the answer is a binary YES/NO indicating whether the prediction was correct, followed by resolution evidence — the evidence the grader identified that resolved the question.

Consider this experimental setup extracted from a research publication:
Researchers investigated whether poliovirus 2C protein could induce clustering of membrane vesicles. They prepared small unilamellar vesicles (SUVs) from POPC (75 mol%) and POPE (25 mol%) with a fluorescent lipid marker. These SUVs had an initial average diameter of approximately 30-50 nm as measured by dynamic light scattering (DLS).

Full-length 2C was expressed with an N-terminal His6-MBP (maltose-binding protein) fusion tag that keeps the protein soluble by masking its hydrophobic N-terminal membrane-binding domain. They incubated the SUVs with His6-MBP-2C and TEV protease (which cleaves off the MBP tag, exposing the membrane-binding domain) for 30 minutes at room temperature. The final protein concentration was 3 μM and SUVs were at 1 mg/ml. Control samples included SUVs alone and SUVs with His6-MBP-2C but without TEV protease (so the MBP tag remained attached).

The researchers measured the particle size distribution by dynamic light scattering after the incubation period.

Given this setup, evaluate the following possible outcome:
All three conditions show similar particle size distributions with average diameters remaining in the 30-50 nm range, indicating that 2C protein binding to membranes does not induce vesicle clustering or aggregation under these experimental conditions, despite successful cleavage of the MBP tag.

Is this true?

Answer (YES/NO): NO